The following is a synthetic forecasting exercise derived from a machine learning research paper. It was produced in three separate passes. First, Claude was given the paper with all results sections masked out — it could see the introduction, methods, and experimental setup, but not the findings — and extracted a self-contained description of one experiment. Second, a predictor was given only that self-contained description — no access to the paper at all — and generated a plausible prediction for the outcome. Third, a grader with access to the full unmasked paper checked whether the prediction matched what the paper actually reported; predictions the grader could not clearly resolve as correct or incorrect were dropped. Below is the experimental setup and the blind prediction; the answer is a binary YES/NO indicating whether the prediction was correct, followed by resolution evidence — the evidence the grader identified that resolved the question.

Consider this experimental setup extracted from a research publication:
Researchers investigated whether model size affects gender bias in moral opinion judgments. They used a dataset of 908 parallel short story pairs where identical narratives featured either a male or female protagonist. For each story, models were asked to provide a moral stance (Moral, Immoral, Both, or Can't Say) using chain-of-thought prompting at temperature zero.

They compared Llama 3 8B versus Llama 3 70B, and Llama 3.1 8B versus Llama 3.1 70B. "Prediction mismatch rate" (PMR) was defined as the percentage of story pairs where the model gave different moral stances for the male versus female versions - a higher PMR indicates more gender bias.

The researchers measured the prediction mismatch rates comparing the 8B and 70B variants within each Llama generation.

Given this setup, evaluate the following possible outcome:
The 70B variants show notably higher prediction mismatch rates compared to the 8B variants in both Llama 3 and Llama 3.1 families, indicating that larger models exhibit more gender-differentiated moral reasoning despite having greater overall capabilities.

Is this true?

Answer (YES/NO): YES